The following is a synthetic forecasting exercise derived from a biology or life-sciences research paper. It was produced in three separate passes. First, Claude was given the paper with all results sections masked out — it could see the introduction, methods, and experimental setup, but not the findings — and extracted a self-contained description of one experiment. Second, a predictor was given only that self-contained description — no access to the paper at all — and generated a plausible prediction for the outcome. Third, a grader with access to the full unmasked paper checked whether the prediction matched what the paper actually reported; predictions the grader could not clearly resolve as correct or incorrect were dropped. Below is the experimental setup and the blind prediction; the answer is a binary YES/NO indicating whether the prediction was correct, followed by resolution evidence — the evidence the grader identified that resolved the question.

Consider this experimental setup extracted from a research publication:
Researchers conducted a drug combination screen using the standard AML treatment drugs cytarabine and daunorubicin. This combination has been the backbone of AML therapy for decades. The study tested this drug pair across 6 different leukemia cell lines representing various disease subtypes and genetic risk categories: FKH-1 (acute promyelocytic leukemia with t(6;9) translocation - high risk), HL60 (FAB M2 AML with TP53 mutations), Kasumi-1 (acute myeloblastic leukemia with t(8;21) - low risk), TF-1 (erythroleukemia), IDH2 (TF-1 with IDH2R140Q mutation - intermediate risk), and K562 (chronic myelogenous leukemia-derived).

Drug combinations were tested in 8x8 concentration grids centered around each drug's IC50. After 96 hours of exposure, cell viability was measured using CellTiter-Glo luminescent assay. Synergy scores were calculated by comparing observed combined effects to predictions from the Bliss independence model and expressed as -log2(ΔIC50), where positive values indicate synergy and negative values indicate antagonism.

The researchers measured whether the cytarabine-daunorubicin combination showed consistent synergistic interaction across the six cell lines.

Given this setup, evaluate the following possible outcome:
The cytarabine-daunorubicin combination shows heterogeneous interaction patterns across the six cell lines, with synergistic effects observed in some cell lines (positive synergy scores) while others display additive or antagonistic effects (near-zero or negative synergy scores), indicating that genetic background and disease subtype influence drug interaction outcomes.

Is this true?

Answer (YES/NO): YES